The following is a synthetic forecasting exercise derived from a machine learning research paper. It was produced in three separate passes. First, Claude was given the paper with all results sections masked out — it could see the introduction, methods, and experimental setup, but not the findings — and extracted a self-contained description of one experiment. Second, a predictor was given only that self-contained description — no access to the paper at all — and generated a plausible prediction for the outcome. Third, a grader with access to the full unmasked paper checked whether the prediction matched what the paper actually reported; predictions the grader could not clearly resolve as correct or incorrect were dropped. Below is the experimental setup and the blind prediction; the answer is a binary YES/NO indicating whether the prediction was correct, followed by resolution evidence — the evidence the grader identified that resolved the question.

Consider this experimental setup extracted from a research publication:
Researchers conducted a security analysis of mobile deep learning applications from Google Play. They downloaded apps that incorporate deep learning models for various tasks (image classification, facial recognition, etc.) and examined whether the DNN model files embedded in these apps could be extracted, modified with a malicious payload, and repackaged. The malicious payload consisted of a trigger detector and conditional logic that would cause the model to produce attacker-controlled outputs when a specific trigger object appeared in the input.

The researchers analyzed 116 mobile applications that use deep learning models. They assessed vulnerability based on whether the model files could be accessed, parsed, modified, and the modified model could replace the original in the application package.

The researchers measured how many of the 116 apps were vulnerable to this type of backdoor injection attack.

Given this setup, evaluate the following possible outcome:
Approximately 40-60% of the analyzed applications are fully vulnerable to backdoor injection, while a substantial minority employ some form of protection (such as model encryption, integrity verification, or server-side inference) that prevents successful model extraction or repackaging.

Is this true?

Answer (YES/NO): YES